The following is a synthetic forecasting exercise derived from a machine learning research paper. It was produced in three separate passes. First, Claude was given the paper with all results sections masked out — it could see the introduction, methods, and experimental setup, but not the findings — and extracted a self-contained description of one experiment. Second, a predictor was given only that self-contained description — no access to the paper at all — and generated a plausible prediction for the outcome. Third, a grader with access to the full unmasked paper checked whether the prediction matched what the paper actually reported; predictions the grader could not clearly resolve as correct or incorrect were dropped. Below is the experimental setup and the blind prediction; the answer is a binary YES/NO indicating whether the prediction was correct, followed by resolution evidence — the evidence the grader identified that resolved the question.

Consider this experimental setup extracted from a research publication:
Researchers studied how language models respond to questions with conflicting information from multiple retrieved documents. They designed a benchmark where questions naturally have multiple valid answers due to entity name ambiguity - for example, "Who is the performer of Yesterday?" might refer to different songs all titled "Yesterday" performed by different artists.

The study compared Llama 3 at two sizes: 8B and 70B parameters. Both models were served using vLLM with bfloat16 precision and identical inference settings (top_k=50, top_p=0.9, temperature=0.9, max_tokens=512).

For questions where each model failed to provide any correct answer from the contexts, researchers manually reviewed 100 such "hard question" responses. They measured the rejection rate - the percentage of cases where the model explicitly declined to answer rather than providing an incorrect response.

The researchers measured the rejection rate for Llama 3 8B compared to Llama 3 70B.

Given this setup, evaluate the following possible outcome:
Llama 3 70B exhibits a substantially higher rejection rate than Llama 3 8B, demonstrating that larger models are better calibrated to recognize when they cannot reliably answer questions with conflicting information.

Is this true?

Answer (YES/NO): NO